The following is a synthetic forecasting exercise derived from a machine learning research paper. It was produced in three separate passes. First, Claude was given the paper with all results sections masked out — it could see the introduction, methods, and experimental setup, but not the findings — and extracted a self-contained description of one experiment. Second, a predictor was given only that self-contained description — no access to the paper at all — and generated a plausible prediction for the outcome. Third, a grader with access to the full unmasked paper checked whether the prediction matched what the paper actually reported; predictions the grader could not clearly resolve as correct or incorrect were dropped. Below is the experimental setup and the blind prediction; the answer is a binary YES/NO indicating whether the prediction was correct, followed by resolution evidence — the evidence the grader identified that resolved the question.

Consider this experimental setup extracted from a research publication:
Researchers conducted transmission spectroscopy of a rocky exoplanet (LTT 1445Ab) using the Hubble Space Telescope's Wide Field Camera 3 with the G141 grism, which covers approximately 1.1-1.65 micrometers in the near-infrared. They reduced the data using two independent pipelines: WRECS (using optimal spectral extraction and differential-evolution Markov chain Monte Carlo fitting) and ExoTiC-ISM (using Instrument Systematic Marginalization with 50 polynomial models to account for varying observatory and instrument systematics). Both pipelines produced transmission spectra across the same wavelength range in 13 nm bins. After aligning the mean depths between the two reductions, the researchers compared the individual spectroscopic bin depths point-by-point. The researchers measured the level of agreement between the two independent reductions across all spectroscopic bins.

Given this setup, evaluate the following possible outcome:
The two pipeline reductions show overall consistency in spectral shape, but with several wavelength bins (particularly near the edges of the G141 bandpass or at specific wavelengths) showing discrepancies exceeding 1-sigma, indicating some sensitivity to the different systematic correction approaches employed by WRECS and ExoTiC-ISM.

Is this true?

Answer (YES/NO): NO